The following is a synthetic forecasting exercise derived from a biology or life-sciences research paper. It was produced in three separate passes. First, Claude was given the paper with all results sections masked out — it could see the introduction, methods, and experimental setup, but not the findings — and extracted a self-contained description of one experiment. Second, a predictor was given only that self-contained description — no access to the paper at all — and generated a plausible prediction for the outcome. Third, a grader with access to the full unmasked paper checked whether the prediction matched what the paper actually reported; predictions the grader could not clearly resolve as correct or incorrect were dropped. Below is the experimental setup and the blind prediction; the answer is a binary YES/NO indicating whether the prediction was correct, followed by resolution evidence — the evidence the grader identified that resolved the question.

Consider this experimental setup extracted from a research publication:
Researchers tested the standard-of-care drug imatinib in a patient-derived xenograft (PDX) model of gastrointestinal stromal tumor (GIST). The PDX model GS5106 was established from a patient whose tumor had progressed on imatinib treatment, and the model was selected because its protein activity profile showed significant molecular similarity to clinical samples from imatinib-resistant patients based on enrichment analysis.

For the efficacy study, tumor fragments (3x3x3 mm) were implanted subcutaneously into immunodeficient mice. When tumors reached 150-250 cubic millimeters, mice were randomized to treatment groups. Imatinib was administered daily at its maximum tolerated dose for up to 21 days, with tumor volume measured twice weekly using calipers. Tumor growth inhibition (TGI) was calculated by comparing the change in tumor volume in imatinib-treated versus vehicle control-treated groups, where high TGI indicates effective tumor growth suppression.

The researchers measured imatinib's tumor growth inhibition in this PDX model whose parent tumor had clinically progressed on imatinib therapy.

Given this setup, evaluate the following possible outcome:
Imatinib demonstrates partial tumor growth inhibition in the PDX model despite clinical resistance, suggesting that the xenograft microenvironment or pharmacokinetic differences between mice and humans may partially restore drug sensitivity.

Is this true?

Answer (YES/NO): NO